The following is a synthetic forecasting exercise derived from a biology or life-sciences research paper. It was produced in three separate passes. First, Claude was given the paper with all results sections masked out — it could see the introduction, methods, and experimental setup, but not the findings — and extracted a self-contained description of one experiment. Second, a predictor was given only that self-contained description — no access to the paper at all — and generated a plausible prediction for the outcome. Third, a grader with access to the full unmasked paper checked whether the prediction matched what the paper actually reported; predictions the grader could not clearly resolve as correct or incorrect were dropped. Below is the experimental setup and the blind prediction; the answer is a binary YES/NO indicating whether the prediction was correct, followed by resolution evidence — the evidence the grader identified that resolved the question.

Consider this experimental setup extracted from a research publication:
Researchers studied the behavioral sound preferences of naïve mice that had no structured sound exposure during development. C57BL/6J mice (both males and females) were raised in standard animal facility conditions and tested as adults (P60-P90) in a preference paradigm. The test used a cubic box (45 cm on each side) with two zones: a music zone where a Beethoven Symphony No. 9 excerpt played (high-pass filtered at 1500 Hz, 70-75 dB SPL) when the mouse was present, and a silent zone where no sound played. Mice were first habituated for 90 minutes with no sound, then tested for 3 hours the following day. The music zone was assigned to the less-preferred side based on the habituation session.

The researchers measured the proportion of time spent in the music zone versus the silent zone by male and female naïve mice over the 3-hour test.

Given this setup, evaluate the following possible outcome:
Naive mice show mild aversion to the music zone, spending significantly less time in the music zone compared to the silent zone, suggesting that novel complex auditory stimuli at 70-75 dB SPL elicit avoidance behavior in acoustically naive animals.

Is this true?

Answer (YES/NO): NO